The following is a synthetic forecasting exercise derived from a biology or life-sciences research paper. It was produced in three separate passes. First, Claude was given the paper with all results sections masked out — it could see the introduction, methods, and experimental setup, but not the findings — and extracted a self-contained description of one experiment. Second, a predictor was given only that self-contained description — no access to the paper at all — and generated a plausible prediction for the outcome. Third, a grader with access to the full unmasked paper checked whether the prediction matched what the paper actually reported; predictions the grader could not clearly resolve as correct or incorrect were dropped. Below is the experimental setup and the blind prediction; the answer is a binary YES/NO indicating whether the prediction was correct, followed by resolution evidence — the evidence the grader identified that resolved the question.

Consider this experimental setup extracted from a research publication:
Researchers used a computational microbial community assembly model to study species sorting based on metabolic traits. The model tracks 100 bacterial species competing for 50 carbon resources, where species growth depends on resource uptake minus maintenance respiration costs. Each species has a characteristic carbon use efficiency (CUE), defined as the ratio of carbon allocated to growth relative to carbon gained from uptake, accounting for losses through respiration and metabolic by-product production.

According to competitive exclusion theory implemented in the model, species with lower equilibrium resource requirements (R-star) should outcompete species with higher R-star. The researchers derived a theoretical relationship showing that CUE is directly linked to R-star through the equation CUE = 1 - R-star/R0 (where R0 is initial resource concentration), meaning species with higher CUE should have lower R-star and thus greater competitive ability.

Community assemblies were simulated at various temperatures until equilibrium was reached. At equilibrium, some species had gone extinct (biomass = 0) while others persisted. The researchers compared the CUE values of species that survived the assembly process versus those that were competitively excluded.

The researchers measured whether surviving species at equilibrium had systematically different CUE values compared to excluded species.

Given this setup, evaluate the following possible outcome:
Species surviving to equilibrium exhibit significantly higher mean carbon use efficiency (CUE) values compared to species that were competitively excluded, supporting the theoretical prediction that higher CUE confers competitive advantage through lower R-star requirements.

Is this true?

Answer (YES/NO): YES